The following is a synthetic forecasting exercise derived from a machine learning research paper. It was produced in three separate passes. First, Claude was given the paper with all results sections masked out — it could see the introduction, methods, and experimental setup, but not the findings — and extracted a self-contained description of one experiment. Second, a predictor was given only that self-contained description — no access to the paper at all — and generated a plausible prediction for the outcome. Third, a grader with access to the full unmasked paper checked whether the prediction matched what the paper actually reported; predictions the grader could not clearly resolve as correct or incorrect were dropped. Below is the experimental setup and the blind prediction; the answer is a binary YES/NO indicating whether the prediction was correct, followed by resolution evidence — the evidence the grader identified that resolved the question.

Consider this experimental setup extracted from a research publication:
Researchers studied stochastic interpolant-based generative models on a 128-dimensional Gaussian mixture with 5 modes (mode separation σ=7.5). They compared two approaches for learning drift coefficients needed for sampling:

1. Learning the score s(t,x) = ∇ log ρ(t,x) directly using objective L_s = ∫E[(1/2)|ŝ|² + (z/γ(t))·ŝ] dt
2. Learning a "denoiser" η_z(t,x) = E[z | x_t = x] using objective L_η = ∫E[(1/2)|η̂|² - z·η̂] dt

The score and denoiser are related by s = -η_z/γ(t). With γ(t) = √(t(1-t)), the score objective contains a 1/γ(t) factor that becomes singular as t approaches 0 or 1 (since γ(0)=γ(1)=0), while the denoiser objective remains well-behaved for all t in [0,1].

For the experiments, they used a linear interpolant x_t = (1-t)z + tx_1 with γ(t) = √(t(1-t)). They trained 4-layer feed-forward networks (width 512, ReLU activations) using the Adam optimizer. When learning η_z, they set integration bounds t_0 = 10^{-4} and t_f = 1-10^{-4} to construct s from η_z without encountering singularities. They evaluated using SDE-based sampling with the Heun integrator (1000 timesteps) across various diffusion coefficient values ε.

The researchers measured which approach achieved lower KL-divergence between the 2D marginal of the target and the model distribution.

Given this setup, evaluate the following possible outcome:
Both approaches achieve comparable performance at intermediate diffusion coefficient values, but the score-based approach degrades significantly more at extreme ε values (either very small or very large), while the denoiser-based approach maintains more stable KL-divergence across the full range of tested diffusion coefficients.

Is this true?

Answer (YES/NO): NO